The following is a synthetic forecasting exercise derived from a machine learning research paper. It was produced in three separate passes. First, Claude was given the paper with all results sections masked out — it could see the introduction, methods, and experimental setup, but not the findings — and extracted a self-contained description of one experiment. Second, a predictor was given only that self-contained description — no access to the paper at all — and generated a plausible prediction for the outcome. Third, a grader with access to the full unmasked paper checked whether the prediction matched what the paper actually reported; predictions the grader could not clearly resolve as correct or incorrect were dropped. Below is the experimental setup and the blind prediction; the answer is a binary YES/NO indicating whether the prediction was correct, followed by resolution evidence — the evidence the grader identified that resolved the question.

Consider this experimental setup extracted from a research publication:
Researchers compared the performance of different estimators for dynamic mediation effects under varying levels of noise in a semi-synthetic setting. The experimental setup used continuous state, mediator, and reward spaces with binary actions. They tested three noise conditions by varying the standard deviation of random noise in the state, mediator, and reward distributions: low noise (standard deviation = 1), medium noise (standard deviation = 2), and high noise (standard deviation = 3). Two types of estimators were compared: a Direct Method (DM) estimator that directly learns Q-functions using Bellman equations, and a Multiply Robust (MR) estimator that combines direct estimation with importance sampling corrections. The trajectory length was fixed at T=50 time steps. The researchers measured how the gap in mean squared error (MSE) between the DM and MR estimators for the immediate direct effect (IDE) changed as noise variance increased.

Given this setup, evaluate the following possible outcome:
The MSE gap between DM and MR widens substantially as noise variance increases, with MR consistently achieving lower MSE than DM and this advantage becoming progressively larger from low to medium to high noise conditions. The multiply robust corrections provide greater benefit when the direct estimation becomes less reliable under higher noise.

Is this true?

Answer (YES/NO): NO